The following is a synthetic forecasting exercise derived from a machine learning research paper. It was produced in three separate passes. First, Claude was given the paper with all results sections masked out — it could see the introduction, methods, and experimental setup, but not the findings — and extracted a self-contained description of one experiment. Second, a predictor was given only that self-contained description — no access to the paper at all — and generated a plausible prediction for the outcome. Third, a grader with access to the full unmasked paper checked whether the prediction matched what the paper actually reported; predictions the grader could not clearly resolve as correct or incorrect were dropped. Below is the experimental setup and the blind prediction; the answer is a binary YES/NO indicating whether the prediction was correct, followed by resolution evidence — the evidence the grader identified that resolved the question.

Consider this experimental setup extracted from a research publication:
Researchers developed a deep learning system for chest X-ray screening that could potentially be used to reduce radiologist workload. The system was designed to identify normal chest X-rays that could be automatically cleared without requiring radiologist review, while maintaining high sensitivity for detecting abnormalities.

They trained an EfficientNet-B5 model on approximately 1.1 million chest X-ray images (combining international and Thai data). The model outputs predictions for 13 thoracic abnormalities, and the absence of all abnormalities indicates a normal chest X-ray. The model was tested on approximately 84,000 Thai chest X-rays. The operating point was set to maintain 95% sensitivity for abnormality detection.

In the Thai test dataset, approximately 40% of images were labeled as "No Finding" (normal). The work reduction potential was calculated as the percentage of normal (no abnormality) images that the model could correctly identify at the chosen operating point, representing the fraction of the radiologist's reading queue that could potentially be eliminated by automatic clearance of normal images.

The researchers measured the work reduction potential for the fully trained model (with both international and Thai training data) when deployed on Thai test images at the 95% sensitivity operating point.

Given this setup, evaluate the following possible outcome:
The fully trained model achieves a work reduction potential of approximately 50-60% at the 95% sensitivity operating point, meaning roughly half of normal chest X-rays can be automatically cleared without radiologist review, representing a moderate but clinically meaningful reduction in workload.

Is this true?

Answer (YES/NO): YES